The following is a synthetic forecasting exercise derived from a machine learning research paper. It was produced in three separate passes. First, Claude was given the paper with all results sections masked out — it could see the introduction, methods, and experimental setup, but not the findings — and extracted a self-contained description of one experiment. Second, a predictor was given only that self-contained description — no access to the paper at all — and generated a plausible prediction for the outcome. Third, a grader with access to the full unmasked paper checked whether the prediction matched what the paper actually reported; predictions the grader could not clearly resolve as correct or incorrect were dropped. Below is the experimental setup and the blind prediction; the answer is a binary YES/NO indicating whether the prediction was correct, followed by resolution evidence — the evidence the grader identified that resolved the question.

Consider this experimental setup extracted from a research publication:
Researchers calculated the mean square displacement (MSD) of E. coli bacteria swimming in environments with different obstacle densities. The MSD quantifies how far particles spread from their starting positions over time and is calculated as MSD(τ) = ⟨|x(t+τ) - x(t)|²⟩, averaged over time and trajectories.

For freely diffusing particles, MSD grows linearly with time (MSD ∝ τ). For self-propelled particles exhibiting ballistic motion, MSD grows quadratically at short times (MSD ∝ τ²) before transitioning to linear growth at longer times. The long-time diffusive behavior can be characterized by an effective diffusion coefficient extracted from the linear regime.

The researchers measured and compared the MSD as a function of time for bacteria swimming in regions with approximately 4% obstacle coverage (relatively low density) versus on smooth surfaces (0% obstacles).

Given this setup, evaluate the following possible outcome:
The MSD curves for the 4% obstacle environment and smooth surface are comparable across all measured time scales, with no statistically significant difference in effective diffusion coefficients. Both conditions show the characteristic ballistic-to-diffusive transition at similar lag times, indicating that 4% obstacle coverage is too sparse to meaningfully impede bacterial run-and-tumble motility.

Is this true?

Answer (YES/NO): NO